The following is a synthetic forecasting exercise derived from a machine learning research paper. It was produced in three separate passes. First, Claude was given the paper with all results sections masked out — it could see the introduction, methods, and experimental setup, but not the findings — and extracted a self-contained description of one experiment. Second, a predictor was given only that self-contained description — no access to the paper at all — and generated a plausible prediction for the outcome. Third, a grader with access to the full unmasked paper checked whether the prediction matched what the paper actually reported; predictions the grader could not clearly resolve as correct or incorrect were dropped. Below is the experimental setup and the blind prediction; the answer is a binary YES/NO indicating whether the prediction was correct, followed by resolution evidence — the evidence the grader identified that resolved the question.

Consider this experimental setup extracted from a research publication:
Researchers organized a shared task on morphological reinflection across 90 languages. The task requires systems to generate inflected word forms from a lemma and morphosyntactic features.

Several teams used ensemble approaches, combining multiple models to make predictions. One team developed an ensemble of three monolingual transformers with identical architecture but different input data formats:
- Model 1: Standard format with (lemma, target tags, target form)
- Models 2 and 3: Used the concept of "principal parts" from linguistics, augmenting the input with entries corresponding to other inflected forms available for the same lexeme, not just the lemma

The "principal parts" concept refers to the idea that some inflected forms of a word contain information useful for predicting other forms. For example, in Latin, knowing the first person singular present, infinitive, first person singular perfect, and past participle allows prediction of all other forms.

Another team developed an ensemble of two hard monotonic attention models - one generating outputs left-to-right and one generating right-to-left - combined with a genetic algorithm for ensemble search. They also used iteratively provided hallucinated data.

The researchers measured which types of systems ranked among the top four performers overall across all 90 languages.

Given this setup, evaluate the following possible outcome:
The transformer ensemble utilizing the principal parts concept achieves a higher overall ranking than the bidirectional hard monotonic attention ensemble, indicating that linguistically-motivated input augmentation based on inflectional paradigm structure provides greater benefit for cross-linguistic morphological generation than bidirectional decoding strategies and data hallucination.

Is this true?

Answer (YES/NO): NO